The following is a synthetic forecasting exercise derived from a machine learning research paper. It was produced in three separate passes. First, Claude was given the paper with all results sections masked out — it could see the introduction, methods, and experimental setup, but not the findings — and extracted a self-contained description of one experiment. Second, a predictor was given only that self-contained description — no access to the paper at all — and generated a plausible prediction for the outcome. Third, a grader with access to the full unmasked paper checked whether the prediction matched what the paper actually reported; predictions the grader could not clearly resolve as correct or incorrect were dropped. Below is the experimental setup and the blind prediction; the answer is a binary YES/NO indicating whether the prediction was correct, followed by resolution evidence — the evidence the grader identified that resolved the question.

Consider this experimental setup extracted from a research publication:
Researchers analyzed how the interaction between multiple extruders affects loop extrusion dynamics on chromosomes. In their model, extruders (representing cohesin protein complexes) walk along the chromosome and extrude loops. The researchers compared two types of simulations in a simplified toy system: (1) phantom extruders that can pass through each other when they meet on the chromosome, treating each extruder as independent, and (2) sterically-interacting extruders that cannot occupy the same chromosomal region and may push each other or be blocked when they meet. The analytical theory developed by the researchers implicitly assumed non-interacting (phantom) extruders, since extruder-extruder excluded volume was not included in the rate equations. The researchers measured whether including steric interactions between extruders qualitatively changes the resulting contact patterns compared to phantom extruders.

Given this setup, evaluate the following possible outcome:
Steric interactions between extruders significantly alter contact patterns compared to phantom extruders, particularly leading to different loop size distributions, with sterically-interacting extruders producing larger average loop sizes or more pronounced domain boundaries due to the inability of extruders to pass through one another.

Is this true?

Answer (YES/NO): NO